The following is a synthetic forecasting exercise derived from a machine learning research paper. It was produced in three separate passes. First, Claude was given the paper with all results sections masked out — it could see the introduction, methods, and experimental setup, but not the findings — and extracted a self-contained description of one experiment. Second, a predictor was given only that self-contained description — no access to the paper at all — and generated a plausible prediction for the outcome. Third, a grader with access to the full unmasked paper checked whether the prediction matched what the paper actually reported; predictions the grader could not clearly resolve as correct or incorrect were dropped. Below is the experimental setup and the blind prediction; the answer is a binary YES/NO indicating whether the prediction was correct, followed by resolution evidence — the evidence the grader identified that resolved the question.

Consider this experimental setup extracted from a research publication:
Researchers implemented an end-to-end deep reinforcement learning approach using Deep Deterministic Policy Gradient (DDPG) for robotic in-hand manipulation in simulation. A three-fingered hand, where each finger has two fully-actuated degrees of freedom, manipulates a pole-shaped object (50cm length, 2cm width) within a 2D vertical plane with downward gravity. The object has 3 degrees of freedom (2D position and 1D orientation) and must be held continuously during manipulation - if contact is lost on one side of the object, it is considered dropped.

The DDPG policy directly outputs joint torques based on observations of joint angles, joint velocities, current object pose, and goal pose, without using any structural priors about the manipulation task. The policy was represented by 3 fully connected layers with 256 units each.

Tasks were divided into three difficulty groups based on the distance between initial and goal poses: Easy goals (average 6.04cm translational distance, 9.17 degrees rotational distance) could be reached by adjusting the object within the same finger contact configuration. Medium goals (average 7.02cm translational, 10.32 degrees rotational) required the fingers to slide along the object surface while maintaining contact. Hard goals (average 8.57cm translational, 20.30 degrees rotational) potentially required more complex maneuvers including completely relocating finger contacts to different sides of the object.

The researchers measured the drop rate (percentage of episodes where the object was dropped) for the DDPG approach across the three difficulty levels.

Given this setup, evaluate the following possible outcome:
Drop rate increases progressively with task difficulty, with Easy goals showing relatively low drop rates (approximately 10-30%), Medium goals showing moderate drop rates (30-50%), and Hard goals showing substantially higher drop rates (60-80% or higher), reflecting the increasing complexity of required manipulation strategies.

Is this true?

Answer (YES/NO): NO